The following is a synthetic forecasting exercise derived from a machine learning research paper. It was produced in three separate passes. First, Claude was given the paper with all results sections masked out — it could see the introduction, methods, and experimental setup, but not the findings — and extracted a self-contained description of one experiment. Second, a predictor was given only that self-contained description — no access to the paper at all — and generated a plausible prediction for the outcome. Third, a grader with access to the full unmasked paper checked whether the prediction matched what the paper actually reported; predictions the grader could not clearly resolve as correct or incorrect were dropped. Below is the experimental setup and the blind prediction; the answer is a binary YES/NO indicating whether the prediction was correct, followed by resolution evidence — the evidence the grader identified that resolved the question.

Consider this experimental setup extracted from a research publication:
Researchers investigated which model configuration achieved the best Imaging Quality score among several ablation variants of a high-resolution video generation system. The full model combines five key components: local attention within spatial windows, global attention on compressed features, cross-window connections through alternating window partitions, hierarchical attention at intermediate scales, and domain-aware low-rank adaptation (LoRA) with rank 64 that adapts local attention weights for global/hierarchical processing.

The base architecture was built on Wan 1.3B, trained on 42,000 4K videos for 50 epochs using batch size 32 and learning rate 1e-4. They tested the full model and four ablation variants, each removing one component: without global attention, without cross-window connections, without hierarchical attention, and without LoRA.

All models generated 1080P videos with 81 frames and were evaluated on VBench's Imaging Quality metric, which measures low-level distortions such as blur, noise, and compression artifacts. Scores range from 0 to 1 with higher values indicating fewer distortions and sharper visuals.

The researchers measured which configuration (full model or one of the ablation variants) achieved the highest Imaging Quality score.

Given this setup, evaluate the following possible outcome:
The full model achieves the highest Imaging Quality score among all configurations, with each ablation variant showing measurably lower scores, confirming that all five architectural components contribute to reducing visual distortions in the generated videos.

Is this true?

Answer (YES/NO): NO